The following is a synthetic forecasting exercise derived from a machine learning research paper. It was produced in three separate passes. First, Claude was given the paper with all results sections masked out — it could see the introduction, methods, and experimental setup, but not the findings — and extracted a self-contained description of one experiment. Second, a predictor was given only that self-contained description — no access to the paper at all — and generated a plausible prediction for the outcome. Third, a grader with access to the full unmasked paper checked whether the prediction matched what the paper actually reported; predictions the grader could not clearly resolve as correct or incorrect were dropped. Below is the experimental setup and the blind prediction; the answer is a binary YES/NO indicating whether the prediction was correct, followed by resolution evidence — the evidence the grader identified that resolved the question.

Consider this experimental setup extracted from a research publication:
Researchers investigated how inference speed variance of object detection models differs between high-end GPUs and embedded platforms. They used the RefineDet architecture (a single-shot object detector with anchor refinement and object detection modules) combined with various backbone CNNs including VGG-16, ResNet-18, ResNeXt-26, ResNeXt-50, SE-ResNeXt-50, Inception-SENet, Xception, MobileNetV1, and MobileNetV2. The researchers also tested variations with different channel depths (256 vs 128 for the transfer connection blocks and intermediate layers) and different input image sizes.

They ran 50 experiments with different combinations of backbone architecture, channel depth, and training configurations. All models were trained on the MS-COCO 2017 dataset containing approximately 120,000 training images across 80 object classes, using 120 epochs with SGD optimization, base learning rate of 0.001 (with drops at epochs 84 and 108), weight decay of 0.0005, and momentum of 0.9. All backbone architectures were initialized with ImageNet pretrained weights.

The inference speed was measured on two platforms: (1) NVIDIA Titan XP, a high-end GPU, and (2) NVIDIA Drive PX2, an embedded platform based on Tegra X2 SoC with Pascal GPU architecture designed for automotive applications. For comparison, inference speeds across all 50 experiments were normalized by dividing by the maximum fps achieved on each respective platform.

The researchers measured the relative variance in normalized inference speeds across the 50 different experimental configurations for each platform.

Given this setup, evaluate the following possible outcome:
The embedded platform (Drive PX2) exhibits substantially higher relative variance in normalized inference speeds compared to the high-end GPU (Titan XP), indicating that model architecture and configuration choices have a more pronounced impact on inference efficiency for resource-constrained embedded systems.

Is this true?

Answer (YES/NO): YES